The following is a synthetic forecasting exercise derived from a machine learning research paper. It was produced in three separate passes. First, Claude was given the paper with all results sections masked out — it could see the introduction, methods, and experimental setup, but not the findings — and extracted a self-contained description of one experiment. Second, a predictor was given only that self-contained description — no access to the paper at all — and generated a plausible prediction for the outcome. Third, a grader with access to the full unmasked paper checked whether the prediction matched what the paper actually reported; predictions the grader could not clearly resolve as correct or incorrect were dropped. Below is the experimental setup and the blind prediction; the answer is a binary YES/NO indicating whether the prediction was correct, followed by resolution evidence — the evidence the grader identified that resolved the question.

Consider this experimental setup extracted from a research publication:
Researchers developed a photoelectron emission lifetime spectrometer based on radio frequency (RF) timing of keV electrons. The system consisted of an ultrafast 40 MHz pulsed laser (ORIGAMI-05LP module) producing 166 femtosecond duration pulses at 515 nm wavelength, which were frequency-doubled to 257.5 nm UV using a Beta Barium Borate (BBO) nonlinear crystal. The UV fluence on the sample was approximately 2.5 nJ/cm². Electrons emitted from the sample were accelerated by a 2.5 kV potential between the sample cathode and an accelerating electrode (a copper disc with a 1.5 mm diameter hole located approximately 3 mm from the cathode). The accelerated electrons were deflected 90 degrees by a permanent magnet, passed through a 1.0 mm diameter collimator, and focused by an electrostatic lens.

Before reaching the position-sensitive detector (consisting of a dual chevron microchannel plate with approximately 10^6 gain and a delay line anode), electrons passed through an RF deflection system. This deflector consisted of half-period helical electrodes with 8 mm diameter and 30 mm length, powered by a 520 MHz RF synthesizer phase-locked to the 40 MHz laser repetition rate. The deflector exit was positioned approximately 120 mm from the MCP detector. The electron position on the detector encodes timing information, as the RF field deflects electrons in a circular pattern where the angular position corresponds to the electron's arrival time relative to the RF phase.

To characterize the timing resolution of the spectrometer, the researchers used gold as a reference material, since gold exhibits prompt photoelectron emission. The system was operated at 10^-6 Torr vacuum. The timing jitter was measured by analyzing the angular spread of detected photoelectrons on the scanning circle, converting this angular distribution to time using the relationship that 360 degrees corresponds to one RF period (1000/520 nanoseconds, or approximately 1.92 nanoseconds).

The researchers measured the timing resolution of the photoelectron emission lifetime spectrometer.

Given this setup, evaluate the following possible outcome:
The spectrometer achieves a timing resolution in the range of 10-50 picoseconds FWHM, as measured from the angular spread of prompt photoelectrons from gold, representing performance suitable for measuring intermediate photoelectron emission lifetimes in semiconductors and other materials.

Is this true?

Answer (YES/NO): YES